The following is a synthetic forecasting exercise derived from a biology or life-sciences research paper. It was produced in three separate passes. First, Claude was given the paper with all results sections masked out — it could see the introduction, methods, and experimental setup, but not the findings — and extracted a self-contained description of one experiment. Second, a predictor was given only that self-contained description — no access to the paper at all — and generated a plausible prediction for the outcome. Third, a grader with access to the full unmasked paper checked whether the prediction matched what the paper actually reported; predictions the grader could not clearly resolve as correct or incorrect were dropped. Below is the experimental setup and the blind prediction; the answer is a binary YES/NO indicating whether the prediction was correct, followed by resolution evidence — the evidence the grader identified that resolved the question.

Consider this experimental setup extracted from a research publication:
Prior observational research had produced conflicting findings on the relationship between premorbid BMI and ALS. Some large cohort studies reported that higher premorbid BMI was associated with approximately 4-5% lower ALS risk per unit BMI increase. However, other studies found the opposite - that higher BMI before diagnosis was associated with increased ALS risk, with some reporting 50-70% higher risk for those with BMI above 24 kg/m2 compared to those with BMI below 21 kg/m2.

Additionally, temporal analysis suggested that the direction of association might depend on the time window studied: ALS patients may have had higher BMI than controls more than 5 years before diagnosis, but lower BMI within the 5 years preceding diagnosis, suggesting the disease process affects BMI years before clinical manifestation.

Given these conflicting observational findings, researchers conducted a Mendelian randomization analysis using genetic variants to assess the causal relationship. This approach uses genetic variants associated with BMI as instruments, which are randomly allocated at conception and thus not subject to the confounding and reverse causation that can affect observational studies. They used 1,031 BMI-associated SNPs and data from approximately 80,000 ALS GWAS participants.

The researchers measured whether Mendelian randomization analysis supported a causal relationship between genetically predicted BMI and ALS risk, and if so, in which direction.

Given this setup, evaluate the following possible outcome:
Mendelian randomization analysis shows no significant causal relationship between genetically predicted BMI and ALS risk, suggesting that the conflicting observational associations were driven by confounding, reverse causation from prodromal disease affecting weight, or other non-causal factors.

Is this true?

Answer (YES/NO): YES